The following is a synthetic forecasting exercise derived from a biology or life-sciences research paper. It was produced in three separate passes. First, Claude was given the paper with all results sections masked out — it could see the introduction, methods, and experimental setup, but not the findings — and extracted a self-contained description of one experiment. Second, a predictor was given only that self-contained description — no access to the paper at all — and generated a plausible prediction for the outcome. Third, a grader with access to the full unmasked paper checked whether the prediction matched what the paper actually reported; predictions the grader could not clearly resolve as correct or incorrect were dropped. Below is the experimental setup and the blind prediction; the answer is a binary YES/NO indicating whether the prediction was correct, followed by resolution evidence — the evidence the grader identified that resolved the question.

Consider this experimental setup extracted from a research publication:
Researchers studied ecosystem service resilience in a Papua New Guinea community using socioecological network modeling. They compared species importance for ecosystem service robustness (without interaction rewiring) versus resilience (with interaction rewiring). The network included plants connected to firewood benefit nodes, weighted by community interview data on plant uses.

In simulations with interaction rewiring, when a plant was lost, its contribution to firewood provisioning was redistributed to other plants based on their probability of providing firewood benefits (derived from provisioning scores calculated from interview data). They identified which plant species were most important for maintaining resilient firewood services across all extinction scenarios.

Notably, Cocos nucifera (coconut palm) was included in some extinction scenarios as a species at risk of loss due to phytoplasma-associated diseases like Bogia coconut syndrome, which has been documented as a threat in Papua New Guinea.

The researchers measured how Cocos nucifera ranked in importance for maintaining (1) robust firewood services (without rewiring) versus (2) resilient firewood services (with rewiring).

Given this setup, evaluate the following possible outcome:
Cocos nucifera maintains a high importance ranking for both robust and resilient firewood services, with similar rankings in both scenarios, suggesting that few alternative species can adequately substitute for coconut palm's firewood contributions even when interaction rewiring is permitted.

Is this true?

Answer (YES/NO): NO